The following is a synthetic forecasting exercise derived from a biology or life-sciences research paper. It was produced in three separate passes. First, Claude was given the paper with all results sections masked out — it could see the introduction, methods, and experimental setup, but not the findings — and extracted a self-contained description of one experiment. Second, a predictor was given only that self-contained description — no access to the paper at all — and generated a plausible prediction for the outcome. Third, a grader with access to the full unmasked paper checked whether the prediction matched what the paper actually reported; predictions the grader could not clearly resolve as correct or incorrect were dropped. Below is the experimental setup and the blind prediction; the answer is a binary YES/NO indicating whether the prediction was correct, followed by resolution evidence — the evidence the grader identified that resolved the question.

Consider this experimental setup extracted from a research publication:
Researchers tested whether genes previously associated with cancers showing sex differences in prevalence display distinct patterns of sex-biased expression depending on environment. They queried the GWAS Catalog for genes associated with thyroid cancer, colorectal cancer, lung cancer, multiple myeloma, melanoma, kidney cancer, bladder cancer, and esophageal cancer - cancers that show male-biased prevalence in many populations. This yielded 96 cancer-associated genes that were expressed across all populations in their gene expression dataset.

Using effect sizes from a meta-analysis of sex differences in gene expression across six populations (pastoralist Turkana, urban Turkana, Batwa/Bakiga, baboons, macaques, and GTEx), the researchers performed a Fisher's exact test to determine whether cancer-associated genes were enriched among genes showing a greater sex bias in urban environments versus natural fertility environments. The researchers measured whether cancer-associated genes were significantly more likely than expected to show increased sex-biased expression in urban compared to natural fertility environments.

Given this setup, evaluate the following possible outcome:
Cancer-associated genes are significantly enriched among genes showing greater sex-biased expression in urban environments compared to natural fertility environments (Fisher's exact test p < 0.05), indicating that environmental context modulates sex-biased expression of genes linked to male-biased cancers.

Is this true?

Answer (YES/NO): NO